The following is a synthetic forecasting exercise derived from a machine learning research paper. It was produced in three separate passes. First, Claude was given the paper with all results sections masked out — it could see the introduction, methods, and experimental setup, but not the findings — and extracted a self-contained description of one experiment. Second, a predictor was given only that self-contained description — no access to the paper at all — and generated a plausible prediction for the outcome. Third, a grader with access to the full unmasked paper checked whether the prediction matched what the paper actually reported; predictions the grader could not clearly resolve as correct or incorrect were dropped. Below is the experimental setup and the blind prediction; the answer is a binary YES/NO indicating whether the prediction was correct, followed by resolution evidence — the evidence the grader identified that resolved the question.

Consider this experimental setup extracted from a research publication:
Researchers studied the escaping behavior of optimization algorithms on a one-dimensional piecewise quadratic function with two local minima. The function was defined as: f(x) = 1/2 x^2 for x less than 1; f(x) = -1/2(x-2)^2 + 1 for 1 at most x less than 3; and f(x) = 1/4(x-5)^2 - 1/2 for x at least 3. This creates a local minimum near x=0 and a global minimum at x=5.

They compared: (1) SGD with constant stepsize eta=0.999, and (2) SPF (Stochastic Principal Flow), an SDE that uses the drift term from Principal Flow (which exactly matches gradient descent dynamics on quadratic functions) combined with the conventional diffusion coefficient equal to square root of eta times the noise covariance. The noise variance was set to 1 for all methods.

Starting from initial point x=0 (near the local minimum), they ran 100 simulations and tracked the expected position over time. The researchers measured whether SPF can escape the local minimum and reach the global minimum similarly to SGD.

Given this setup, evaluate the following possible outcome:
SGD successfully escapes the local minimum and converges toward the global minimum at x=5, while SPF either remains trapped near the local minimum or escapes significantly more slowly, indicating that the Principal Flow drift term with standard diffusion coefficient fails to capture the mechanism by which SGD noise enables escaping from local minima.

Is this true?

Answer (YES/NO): YES